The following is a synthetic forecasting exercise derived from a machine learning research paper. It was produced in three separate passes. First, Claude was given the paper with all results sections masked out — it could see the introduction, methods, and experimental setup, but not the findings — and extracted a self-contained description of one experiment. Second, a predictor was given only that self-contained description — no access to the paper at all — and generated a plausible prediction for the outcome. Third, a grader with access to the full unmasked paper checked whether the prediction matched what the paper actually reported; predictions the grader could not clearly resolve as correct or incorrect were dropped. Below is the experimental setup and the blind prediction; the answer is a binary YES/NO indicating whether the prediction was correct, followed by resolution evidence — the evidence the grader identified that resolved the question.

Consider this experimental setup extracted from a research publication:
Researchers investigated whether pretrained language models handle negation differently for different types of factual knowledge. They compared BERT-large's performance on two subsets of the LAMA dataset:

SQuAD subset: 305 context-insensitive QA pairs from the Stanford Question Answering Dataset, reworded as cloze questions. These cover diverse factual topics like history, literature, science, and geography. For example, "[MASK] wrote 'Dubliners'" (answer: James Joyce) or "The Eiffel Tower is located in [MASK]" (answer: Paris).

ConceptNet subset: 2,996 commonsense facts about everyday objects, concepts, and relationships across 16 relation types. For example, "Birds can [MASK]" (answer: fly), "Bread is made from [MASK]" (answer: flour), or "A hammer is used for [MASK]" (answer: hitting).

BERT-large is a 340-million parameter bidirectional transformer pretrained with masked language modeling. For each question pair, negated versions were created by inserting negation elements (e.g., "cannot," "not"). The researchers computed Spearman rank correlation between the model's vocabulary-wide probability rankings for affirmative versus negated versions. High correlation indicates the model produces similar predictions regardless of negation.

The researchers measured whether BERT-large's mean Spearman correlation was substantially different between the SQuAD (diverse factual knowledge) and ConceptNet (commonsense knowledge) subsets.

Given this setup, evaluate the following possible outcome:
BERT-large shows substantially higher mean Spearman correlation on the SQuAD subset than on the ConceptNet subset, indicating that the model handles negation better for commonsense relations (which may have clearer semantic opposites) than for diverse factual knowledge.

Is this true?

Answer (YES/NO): NO